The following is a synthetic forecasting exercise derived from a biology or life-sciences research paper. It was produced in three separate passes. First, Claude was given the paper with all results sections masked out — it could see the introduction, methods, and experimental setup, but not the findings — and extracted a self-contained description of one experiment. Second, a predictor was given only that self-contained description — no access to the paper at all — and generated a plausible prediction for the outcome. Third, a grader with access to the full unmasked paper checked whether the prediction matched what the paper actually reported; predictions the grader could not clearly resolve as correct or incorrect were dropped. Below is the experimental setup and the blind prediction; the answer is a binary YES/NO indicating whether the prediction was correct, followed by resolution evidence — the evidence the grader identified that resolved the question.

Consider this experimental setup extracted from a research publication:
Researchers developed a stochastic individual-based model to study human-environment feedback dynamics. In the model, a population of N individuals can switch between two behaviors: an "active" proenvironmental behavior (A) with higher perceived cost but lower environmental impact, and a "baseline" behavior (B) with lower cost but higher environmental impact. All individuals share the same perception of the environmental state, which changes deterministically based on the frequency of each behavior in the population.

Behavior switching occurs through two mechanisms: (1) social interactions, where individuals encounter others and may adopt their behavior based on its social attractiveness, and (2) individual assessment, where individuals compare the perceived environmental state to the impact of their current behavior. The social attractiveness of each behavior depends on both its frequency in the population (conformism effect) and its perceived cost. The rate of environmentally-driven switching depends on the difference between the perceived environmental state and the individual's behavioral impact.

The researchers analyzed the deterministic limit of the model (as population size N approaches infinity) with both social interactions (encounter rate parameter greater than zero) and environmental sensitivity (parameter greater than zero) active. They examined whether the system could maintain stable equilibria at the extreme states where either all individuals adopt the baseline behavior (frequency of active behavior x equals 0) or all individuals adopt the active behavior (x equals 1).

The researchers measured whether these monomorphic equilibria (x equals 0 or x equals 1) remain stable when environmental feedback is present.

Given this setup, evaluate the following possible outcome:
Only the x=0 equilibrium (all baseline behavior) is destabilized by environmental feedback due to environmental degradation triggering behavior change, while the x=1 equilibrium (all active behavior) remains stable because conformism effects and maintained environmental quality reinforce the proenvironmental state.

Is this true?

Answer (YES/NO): NO